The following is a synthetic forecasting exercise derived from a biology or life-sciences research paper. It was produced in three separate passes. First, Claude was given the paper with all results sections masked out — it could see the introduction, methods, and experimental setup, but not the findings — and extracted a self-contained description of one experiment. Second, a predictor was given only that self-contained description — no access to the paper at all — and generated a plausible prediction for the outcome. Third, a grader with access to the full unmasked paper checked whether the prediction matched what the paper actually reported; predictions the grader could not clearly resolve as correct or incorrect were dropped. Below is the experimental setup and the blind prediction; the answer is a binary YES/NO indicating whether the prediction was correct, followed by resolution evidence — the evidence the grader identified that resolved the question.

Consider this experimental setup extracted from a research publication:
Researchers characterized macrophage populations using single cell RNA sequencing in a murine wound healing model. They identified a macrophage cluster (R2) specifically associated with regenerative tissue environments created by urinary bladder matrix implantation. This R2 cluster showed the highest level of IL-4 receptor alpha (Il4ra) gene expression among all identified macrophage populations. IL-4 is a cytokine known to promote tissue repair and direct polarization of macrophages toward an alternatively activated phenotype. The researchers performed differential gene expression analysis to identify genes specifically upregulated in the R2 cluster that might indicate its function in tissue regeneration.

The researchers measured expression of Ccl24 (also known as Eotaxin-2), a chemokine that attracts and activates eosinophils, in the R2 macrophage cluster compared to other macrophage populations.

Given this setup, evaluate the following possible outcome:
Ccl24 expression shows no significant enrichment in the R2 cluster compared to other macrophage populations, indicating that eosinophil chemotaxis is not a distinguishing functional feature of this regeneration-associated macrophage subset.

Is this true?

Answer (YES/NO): NO